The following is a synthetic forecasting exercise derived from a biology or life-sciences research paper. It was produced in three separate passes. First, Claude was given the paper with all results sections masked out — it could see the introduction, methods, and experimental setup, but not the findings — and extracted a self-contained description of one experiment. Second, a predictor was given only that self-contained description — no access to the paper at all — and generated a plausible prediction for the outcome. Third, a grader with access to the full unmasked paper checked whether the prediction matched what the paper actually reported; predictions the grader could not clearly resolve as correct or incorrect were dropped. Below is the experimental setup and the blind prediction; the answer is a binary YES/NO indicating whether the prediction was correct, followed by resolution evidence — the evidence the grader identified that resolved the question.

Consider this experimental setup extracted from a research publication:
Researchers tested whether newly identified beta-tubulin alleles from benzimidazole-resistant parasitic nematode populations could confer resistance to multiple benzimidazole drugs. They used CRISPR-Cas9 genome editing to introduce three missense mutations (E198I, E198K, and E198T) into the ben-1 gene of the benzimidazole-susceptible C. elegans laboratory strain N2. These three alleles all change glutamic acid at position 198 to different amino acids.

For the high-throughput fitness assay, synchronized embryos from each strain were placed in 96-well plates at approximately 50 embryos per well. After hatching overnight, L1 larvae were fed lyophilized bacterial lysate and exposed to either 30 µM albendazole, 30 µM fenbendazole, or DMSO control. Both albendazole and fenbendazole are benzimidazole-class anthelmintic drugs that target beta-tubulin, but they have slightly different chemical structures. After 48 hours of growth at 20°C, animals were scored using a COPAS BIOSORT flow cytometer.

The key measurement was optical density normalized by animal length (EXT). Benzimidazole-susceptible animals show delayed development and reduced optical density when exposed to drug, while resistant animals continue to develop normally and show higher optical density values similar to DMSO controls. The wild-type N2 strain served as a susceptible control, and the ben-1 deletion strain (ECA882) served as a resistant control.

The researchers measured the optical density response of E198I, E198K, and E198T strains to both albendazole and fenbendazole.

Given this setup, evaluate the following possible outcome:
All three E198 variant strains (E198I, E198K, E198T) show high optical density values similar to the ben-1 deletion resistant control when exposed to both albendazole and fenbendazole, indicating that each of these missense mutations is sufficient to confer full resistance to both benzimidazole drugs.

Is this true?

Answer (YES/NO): YES